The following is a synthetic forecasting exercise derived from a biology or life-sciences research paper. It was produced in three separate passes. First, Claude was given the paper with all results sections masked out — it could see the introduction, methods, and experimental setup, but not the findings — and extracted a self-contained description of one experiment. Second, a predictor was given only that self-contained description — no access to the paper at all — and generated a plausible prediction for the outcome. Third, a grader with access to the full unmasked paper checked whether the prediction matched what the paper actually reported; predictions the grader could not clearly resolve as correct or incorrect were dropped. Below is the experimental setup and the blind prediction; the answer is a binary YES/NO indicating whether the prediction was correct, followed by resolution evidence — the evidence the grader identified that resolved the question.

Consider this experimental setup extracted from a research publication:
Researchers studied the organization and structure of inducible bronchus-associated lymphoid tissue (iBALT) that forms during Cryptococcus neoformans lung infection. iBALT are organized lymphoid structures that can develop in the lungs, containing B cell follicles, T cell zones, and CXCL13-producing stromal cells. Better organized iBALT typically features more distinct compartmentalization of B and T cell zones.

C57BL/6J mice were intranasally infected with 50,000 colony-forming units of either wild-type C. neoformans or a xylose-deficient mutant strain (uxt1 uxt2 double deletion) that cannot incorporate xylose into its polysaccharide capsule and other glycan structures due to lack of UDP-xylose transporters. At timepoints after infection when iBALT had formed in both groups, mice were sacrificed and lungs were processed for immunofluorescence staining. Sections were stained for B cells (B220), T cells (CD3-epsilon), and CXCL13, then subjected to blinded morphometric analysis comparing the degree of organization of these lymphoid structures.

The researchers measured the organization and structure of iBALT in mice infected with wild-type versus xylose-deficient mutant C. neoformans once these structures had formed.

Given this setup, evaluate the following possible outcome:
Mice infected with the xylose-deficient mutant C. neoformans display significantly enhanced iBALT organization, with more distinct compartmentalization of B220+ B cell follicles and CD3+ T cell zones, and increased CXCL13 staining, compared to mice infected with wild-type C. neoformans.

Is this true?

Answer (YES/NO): YES